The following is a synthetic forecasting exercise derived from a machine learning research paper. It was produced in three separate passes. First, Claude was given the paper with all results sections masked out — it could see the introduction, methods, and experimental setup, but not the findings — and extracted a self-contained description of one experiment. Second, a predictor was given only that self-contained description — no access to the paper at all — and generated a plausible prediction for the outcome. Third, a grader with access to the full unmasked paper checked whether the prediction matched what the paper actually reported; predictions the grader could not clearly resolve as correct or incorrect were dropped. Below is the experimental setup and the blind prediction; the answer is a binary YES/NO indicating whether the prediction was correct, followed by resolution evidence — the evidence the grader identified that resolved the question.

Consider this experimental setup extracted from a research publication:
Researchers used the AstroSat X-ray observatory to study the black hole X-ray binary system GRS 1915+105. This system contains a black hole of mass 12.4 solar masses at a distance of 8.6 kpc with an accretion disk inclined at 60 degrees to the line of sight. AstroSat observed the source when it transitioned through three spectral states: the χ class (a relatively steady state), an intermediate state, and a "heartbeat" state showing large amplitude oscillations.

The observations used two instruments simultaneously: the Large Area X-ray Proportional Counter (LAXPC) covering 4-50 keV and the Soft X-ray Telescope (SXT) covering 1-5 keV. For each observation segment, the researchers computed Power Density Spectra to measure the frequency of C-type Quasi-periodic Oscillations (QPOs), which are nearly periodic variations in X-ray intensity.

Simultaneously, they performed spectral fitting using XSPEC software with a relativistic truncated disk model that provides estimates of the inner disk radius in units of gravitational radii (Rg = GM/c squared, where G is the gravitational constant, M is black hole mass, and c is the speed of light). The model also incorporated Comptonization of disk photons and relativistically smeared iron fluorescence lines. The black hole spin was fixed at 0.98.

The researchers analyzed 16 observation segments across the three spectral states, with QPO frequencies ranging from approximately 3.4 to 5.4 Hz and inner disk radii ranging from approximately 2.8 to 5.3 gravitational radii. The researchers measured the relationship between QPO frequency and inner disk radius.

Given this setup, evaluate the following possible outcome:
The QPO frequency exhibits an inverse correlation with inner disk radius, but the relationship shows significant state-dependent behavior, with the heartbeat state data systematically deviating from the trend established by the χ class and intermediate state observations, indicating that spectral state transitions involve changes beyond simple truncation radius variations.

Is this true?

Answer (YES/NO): NO